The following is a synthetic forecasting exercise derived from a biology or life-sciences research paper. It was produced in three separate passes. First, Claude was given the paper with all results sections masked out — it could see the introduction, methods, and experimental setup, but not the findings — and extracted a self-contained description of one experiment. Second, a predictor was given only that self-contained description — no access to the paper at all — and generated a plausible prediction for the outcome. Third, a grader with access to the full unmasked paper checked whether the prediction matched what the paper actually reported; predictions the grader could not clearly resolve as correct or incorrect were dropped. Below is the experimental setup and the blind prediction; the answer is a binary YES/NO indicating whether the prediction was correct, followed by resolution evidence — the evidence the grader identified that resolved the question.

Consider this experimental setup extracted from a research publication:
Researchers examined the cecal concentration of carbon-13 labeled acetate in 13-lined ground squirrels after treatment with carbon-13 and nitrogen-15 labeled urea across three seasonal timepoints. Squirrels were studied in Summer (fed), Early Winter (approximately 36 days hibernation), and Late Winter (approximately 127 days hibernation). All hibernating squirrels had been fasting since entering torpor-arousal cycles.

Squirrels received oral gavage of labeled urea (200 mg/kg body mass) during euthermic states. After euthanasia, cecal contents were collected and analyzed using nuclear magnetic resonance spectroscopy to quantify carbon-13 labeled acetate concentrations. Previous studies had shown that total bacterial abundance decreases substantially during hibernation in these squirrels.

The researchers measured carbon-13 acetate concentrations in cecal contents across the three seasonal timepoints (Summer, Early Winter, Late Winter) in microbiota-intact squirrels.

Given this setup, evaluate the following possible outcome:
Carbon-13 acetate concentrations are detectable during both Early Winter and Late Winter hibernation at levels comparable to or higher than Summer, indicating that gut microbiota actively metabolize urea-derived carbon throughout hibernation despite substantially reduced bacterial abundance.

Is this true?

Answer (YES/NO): YES